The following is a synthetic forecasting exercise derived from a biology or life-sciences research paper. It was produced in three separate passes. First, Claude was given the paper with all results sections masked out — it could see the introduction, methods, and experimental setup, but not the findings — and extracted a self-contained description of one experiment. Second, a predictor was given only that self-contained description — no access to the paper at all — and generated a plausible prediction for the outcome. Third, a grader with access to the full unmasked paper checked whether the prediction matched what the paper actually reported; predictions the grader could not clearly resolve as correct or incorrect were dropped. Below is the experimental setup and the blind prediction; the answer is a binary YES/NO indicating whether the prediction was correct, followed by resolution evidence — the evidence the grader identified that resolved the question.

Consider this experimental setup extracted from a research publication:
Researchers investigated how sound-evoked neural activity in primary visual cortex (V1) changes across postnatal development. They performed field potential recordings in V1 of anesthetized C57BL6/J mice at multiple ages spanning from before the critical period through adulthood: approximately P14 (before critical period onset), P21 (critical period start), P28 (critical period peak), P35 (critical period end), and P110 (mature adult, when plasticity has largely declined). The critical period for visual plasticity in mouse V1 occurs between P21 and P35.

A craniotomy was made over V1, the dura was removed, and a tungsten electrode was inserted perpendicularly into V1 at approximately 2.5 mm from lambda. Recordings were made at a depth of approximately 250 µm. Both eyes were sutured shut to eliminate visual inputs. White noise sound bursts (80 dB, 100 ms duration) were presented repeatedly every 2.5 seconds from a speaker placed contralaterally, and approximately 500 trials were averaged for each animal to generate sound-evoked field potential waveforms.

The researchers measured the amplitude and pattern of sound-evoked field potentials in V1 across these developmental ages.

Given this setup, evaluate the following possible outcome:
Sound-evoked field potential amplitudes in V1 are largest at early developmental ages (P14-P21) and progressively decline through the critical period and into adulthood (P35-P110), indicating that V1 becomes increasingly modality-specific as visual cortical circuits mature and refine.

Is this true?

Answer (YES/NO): NO